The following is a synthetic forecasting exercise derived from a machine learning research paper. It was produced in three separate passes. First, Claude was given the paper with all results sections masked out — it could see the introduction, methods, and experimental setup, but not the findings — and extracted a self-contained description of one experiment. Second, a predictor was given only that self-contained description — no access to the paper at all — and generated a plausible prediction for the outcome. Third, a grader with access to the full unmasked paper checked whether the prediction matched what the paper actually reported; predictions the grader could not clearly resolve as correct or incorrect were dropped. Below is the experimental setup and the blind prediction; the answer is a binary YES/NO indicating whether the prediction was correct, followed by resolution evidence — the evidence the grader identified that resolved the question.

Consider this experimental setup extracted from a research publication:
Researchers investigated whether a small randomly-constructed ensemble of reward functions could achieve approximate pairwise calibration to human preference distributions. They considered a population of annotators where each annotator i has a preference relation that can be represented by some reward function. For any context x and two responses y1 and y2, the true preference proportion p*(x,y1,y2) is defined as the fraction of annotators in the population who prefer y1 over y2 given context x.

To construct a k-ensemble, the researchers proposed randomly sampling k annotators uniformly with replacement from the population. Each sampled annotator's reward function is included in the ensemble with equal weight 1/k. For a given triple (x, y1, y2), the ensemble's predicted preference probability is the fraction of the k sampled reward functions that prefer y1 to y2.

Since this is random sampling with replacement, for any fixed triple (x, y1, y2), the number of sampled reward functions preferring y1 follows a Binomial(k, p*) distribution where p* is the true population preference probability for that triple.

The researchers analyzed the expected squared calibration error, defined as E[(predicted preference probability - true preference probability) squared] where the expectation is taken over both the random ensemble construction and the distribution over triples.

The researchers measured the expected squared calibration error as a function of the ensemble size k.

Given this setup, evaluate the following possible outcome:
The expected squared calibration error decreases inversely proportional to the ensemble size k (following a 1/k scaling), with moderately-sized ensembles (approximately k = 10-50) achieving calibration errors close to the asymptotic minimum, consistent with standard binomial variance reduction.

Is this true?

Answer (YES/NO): YES